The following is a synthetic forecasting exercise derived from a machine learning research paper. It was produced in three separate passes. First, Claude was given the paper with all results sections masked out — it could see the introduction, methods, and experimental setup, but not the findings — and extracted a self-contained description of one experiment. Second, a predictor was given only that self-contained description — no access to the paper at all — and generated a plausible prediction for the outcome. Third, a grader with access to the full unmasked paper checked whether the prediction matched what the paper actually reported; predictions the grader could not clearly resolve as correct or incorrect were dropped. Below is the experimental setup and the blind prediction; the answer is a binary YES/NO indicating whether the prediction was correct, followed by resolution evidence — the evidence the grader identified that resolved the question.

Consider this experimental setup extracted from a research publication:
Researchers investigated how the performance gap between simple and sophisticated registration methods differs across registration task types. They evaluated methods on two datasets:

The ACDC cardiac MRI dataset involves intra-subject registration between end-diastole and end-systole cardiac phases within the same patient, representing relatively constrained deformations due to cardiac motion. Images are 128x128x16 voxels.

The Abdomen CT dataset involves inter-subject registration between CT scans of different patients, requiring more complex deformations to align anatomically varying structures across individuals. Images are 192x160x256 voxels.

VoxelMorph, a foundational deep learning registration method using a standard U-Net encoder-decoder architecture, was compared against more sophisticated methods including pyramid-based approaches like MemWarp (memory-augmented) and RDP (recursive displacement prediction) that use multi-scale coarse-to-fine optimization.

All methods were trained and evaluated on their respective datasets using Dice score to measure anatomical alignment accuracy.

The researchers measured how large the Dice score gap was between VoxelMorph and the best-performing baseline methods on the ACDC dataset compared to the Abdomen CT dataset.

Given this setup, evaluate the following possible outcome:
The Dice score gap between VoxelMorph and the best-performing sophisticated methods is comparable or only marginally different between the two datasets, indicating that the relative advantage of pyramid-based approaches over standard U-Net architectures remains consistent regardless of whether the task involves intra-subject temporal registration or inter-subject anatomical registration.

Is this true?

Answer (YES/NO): NO